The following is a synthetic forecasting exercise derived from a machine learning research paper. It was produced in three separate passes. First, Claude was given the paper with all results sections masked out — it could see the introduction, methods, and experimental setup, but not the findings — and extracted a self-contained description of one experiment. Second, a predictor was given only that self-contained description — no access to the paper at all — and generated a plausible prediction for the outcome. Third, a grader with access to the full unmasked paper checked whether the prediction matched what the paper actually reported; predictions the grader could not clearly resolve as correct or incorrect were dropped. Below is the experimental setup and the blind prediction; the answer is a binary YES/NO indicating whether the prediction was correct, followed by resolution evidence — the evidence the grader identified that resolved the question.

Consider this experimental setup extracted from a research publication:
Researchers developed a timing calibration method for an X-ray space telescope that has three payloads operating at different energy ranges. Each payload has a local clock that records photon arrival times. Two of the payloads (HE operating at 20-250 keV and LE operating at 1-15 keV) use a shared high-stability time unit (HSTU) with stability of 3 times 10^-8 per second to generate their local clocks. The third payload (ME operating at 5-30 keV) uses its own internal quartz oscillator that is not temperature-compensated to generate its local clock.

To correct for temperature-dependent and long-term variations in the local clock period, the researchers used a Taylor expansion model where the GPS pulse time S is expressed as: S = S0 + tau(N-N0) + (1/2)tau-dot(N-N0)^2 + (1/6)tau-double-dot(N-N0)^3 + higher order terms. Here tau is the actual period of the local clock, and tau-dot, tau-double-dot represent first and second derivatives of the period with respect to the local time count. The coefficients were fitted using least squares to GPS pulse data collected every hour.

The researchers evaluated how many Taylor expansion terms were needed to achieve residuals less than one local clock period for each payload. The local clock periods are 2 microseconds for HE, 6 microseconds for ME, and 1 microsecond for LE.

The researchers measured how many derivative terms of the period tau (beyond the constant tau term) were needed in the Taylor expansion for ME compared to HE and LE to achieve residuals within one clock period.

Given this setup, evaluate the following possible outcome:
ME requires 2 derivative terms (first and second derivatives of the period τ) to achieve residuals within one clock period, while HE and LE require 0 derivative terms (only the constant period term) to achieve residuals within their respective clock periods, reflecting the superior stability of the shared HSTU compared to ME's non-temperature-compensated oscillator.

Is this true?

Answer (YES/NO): NO